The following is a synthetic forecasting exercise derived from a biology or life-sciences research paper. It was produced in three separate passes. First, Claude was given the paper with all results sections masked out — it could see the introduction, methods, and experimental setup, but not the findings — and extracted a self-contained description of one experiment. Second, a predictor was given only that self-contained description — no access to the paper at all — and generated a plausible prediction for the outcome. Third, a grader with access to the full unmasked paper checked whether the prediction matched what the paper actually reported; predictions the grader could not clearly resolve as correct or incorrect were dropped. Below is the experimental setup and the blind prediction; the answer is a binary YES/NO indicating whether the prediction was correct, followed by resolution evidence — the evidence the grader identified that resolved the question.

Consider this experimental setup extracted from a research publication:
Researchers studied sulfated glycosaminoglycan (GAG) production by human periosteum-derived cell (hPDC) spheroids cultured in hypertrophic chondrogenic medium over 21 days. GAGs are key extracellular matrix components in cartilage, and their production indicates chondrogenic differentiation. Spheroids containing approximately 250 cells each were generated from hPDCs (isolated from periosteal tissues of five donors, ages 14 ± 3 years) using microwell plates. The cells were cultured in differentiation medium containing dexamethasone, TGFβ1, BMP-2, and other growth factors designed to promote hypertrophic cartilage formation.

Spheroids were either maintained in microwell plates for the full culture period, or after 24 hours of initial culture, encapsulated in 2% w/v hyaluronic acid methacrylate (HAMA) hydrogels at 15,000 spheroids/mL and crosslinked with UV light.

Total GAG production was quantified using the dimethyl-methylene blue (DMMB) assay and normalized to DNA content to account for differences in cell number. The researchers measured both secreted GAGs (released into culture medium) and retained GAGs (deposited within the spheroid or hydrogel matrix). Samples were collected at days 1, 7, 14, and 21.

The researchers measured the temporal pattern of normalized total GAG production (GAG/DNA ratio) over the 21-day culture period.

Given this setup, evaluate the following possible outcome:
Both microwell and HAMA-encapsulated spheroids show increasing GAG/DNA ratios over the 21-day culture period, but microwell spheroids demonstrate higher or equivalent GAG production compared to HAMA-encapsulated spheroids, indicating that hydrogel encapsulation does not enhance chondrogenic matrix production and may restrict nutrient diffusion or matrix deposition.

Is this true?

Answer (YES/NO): NO